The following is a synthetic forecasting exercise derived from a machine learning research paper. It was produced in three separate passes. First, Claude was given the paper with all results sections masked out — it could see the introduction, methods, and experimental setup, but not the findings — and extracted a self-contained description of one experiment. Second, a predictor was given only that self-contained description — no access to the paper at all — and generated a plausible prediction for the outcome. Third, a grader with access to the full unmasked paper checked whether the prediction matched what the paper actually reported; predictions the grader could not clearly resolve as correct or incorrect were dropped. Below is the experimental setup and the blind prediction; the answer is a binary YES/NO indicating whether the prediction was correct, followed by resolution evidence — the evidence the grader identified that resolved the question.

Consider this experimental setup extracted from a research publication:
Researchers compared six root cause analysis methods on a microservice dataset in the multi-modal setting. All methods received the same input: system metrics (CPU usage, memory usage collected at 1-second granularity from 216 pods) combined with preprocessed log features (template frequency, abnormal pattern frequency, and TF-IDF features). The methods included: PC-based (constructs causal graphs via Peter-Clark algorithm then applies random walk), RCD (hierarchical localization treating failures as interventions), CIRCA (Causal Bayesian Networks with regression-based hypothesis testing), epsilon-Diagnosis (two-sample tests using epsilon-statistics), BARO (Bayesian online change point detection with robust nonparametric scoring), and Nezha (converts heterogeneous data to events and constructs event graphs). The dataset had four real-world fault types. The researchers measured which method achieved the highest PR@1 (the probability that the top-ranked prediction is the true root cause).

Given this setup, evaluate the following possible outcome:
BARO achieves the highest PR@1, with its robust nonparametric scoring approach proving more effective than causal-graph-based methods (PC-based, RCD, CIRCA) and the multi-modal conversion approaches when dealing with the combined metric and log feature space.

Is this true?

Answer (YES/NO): YES